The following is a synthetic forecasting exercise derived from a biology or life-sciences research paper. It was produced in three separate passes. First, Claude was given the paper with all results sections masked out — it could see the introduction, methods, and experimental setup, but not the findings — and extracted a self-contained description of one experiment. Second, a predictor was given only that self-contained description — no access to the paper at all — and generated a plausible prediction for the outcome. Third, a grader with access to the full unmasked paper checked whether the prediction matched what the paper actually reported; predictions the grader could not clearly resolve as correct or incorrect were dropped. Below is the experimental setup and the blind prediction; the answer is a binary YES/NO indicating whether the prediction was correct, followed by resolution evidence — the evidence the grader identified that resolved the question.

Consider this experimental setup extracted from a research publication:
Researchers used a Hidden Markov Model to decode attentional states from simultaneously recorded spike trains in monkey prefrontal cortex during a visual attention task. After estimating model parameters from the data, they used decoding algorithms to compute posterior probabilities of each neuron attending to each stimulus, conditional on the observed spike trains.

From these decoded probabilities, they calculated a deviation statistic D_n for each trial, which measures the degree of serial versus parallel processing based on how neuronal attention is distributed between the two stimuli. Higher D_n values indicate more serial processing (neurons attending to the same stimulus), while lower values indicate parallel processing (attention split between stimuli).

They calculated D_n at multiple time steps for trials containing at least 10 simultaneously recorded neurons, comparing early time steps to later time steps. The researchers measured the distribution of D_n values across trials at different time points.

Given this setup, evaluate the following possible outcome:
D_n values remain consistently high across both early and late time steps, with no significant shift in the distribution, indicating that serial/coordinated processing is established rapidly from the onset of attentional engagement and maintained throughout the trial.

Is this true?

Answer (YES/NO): NO